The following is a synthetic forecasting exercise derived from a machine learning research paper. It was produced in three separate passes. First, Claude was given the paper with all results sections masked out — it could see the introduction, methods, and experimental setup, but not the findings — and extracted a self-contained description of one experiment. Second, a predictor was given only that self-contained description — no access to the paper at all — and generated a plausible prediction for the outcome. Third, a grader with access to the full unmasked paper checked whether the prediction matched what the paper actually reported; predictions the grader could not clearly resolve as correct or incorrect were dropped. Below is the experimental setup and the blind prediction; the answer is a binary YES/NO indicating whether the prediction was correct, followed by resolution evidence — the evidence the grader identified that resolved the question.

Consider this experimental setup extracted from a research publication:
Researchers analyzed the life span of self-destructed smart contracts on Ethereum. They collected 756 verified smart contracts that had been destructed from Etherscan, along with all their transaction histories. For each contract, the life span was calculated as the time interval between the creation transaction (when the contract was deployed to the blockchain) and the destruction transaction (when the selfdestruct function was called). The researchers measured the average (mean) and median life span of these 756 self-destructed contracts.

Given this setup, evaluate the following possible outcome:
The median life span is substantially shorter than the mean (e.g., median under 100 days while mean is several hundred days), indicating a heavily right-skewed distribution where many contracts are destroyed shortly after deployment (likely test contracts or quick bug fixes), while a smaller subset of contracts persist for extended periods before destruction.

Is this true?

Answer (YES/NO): NO